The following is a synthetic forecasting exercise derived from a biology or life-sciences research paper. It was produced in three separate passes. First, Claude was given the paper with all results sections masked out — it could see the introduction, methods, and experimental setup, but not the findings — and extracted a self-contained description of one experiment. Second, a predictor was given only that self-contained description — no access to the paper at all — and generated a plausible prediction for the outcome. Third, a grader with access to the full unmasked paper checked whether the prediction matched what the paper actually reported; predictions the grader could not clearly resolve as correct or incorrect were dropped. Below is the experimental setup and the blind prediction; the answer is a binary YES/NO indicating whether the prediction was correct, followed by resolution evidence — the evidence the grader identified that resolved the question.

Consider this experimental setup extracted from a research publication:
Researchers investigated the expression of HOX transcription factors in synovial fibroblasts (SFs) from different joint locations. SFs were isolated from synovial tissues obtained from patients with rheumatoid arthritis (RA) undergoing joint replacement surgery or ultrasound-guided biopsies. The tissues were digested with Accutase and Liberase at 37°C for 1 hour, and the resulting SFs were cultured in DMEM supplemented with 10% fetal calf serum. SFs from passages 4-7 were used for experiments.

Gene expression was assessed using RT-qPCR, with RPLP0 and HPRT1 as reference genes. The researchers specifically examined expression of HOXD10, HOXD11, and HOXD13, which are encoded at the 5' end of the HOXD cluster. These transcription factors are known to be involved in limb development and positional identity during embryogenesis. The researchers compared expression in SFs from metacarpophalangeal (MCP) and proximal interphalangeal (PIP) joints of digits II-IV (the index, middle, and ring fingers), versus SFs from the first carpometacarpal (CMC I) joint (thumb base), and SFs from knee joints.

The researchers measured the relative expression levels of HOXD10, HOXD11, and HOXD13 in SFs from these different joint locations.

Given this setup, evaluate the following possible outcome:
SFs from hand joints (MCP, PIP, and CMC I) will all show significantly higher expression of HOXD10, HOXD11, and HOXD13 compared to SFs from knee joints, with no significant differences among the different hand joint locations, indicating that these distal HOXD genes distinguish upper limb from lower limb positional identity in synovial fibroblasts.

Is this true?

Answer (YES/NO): NO